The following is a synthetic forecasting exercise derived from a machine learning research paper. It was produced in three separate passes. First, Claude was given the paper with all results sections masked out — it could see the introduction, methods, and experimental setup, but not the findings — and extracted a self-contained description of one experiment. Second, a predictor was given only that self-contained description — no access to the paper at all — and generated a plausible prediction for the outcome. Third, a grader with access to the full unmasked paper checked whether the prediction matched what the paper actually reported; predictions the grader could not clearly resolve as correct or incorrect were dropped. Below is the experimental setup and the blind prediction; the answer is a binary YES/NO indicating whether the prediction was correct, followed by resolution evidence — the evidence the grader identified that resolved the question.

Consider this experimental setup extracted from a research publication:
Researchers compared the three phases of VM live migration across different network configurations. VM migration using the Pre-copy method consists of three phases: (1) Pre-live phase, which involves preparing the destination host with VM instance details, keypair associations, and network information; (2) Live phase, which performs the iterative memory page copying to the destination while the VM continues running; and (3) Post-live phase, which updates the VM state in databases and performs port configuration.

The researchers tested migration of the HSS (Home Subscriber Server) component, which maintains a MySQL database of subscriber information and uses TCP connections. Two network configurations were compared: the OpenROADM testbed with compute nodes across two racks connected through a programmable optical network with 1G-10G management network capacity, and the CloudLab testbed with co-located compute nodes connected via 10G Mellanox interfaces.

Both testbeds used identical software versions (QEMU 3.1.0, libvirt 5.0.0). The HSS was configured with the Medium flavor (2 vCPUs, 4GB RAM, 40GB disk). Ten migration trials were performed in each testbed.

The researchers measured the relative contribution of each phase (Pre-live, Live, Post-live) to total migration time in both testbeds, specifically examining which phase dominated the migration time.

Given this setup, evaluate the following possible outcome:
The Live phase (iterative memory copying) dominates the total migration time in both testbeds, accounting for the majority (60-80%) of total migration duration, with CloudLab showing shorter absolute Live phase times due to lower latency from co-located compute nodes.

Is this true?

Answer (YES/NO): NO